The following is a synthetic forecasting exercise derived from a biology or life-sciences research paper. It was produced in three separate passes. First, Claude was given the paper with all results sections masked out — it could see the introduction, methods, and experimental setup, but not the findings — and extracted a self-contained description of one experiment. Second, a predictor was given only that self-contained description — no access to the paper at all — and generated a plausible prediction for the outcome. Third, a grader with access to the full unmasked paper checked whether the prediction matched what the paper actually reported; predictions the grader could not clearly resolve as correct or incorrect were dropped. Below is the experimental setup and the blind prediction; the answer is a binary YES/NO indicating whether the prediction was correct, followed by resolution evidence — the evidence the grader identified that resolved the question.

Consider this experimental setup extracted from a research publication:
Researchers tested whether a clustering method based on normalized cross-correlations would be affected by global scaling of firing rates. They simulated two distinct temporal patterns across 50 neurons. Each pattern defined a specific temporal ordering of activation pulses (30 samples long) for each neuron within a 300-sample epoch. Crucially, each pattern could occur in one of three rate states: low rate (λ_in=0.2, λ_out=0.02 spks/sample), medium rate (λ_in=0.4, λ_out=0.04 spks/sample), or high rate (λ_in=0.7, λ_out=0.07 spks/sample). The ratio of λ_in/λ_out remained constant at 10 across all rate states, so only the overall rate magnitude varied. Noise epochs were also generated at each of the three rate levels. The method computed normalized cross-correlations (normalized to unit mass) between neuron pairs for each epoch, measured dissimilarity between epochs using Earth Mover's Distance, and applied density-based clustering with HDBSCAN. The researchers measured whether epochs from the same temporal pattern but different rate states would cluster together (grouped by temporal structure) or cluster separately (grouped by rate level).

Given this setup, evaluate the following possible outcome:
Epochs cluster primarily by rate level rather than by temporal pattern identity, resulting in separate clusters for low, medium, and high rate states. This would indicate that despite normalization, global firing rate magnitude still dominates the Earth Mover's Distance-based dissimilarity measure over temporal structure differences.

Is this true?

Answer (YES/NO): NO